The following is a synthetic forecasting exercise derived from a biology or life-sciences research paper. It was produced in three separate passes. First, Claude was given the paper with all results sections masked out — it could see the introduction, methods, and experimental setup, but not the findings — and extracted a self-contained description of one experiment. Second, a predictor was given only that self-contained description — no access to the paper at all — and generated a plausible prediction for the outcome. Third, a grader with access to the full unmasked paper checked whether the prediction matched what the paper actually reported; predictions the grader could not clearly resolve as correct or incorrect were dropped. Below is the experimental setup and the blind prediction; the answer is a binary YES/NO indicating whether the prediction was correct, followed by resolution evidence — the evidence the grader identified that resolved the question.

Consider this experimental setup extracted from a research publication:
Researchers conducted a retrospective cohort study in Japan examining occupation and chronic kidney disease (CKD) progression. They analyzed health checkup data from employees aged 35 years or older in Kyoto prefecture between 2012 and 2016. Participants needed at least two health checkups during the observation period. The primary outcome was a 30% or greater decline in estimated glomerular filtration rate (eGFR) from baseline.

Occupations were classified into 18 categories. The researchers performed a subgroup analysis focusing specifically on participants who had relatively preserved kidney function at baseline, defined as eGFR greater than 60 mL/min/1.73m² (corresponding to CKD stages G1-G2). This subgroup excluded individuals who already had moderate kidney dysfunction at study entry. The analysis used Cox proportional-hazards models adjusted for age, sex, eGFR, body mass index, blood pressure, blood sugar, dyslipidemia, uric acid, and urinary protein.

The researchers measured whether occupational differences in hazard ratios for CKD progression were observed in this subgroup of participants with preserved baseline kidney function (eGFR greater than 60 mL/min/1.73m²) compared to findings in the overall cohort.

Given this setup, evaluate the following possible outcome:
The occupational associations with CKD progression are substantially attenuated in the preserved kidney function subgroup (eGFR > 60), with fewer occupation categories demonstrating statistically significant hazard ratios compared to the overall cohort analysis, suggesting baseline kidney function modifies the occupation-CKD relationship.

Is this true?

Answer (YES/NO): NO